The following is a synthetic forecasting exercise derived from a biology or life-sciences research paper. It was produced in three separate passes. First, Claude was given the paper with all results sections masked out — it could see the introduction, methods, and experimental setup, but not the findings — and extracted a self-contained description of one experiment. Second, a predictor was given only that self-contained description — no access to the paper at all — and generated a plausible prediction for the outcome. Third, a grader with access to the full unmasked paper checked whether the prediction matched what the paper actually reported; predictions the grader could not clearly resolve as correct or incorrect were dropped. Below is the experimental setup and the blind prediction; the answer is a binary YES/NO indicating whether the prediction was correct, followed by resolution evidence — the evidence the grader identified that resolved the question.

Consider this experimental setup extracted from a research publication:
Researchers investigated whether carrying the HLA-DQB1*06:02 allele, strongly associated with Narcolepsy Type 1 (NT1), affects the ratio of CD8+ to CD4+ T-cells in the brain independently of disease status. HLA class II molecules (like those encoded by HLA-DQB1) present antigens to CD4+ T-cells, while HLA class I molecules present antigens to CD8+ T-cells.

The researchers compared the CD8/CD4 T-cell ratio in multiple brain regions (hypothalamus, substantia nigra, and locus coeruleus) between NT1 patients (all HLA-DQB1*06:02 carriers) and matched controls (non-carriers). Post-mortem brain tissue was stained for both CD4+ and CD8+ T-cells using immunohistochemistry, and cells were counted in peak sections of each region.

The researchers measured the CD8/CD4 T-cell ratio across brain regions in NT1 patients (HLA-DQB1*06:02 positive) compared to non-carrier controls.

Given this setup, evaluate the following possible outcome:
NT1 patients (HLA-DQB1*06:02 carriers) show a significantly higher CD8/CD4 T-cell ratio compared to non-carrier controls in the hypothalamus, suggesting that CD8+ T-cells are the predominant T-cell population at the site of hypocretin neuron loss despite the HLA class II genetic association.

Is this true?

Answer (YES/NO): NO